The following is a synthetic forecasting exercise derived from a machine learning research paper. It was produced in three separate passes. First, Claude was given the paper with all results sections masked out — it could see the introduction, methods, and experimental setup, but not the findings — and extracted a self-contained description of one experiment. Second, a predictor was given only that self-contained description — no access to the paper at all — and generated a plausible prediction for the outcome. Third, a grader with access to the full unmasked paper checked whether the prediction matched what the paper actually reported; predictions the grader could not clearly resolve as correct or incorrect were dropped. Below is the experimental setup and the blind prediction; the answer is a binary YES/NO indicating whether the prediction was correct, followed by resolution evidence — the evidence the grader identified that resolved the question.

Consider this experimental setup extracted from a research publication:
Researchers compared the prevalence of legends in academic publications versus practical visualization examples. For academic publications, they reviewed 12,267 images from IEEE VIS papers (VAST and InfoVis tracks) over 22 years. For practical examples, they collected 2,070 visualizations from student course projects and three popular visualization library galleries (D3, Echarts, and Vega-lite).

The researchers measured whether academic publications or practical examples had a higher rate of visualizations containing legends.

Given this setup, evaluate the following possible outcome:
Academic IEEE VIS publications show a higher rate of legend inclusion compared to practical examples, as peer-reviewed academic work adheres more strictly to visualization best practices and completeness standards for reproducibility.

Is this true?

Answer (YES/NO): NO